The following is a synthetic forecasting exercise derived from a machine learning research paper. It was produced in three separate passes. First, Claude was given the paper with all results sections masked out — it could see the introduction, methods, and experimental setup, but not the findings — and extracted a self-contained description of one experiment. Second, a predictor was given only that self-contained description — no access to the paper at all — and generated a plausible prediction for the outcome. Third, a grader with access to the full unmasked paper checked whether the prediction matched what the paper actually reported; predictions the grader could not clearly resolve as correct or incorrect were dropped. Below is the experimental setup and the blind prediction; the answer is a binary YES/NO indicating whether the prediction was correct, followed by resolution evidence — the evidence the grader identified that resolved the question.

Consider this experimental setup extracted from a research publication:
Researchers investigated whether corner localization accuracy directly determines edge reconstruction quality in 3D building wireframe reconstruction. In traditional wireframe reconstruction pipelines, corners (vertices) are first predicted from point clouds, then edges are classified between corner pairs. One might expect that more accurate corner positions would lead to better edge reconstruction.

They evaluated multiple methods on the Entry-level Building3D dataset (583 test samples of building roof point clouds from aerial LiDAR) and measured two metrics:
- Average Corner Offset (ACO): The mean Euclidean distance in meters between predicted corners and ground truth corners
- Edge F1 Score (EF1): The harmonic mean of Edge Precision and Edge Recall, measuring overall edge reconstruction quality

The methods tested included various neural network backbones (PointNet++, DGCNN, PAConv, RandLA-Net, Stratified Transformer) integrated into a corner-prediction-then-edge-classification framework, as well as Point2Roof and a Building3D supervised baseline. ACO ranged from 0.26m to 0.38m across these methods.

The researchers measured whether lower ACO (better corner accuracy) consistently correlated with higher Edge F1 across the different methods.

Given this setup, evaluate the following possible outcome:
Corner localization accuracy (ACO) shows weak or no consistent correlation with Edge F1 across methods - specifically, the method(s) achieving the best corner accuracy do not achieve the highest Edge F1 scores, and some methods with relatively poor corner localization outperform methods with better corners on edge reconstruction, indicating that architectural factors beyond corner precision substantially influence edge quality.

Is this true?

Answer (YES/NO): NO